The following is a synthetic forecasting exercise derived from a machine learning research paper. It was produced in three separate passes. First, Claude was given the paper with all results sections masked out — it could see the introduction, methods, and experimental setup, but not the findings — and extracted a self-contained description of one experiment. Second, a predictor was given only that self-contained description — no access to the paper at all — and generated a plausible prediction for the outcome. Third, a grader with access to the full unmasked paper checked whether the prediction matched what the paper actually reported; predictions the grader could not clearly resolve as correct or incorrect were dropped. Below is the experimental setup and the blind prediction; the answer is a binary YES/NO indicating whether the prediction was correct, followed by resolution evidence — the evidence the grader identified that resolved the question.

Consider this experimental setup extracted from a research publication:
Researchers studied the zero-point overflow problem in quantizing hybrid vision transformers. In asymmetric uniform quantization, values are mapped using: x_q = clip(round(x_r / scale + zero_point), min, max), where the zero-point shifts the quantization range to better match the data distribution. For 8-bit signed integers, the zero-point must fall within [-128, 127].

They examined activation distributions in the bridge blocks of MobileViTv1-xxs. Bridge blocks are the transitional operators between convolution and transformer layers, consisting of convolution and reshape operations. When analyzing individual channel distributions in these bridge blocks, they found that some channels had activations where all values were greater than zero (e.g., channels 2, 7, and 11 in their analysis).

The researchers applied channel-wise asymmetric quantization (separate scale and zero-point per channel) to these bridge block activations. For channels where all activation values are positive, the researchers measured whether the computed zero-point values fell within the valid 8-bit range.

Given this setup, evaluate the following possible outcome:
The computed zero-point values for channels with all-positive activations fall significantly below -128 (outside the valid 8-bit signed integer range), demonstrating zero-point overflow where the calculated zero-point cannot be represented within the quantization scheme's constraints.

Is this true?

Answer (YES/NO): YES